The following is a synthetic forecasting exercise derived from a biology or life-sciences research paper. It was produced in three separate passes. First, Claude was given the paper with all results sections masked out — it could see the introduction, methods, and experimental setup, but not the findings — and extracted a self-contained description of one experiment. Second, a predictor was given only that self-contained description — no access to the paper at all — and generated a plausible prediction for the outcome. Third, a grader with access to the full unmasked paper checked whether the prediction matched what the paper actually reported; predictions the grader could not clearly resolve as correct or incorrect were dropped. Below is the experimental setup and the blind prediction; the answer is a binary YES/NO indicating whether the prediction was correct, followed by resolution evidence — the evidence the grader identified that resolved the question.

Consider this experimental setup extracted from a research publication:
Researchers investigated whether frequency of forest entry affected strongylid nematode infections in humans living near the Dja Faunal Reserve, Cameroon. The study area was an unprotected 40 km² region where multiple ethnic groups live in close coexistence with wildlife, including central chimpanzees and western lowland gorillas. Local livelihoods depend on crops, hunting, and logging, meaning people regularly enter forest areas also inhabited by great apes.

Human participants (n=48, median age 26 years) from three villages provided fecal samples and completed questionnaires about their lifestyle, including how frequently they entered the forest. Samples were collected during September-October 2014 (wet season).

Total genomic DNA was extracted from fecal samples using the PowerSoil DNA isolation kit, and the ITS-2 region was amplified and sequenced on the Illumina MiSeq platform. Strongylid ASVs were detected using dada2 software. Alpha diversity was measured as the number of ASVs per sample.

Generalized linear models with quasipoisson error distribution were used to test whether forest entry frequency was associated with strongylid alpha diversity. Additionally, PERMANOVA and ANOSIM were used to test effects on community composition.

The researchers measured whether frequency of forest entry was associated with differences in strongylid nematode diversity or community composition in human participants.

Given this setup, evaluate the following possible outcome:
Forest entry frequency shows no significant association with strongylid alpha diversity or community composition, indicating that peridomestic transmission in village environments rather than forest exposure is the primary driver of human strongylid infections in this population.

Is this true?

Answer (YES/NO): YES